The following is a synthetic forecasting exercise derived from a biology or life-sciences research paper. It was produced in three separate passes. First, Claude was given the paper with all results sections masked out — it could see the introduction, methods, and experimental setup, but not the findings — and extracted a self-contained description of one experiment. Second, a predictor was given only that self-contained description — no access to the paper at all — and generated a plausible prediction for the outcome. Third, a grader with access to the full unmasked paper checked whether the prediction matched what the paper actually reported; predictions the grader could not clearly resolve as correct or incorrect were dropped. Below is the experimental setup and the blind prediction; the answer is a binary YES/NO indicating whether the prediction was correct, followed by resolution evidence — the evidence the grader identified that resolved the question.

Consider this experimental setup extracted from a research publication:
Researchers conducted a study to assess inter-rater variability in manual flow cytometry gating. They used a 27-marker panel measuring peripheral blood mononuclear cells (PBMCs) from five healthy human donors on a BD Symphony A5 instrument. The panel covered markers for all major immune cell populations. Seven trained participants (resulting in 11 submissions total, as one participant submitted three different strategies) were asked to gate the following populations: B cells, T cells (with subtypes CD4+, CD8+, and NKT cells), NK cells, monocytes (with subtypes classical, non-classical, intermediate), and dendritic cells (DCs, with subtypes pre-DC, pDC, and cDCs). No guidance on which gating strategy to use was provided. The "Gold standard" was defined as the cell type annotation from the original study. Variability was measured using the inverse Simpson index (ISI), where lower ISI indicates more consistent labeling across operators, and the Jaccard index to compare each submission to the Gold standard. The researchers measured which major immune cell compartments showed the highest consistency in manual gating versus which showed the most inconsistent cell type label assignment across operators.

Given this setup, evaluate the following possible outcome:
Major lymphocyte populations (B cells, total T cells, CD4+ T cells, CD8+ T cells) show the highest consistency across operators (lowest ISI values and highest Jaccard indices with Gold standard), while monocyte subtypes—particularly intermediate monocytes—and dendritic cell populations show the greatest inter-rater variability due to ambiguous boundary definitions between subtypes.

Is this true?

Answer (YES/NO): NO